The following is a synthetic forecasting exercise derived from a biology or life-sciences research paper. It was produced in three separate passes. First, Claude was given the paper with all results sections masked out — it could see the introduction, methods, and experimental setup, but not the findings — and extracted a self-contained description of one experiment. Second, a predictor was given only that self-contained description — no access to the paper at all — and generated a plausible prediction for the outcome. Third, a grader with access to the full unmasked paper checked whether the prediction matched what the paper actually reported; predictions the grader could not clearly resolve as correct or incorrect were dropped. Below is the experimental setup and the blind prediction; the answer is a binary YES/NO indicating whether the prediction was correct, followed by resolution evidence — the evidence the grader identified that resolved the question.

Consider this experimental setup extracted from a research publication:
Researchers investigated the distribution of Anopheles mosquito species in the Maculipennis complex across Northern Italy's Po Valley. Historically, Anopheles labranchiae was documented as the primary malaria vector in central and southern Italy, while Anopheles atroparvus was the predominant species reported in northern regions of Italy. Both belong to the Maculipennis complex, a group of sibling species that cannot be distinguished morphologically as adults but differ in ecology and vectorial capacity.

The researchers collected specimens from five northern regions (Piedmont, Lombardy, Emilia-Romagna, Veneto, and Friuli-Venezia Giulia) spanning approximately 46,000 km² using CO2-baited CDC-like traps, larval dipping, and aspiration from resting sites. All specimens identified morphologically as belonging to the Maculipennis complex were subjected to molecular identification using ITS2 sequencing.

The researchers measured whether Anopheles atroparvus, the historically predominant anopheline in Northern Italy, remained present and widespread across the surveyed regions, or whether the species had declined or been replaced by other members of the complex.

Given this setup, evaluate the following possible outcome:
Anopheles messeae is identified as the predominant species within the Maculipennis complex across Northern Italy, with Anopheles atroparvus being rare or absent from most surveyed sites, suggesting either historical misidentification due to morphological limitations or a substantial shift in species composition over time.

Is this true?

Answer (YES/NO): YES